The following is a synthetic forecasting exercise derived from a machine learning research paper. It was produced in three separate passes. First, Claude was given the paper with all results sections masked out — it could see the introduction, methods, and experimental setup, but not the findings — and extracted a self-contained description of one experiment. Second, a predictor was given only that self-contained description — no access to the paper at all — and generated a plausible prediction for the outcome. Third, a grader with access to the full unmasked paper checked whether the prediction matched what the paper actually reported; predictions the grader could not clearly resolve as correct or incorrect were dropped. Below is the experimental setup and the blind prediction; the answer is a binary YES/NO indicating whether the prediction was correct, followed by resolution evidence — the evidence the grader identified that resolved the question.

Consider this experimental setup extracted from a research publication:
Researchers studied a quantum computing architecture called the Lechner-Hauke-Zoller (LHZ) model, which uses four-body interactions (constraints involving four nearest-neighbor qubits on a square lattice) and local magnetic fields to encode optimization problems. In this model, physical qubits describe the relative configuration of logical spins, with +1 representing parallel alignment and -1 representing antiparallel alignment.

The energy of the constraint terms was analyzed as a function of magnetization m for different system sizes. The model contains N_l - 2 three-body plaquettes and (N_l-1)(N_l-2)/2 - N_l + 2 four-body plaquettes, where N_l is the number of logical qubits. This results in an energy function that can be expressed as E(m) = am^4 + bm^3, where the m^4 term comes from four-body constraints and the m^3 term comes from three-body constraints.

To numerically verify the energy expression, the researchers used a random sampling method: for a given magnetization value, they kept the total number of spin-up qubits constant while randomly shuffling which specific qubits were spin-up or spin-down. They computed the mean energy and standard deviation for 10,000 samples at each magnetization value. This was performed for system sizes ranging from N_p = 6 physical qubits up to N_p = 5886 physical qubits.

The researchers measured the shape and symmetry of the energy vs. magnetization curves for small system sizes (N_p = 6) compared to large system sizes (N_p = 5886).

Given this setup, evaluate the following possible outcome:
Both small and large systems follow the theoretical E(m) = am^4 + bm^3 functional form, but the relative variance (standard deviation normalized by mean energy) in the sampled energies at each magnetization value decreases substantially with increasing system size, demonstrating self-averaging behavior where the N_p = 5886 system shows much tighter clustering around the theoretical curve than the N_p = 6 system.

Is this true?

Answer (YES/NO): YES